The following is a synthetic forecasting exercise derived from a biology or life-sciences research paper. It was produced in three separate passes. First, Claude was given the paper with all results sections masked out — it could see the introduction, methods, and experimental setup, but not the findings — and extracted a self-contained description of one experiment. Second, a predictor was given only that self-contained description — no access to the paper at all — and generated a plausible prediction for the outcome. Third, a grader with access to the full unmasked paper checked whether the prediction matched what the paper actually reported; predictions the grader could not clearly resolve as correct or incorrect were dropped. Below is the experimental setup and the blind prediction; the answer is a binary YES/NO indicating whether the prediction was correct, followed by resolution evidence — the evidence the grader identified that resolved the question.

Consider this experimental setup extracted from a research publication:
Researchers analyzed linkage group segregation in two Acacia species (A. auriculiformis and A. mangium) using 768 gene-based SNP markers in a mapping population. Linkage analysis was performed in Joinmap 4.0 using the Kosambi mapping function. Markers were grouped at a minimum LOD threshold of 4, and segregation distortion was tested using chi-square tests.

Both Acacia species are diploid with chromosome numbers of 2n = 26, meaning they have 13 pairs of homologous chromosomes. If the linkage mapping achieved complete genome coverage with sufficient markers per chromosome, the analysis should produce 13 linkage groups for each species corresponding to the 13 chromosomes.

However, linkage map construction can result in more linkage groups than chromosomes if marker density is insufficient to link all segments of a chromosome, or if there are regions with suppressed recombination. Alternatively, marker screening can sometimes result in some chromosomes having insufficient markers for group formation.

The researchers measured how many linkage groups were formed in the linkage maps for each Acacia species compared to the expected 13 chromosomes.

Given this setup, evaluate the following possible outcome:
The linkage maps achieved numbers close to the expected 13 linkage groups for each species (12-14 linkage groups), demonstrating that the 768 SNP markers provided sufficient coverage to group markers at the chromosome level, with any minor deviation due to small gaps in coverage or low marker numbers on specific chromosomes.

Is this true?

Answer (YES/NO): YES